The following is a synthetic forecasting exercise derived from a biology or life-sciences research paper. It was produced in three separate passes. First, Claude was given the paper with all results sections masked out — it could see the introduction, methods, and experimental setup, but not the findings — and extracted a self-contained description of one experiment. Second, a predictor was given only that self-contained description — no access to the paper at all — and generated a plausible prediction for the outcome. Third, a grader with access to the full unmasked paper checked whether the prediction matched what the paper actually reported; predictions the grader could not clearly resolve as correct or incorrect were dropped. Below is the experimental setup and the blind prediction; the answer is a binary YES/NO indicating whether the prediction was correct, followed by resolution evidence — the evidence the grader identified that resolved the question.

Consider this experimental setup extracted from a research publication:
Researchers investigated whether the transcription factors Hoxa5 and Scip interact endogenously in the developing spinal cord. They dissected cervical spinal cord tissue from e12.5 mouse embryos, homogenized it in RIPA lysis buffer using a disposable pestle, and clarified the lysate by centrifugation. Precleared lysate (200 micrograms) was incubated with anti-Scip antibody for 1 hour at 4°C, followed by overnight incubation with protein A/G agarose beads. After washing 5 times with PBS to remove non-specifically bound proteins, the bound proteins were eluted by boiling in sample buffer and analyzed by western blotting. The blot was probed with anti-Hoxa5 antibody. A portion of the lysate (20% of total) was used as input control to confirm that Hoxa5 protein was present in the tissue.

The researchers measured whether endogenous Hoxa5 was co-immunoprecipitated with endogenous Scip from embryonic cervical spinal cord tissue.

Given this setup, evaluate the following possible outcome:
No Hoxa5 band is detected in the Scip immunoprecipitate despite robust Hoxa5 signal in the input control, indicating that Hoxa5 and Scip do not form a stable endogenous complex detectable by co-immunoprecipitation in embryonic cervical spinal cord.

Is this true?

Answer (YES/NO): NO